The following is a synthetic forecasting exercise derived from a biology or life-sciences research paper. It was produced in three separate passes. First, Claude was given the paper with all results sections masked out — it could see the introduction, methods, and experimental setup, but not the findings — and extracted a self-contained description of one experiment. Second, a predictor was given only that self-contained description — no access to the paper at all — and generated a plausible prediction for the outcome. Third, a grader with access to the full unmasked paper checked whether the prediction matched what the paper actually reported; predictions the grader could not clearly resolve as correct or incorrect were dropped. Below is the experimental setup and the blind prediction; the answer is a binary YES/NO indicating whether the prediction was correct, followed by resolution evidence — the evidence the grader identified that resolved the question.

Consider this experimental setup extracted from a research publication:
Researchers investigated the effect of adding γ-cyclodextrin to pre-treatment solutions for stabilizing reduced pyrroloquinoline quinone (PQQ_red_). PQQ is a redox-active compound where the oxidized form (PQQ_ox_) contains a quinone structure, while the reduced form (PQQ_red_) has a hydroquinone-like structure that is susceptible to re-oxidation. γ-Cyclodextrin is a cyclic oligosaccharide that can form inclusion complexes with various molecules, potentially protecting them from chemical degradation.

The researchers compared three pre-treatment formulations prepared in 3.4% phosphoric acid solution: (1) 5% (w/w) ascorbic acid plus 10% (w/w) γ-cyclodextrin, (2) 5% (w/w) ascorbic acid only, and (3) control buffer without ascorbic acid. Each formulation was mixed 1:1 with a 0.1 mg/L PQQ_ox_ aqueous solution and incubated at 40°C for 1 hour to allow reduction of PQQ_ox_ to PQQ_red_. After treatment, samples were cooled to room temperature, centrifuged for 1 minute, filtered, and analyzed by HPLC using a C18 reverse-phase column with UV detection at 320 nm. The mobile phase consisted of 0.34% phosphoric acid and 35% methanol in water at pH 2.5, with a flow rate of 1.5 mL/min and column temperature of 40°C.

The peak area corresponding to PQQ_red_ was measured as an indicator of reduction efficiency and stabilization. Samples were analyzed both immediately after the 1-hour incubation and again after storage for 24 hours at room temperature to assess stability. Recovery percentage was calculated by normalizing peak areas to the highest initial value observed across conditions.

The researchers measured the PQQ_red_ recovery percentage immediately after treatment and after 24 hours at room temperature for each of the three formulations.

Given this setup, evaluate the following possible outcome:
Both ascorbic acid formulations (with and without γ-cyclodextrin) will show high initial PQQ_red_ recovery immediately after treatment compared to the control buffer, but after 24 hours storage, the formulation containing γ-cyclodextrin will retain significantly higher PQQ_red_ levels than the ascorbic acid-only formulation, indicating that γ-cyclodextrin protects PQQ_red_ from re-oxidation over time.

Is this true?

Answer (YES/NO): NO